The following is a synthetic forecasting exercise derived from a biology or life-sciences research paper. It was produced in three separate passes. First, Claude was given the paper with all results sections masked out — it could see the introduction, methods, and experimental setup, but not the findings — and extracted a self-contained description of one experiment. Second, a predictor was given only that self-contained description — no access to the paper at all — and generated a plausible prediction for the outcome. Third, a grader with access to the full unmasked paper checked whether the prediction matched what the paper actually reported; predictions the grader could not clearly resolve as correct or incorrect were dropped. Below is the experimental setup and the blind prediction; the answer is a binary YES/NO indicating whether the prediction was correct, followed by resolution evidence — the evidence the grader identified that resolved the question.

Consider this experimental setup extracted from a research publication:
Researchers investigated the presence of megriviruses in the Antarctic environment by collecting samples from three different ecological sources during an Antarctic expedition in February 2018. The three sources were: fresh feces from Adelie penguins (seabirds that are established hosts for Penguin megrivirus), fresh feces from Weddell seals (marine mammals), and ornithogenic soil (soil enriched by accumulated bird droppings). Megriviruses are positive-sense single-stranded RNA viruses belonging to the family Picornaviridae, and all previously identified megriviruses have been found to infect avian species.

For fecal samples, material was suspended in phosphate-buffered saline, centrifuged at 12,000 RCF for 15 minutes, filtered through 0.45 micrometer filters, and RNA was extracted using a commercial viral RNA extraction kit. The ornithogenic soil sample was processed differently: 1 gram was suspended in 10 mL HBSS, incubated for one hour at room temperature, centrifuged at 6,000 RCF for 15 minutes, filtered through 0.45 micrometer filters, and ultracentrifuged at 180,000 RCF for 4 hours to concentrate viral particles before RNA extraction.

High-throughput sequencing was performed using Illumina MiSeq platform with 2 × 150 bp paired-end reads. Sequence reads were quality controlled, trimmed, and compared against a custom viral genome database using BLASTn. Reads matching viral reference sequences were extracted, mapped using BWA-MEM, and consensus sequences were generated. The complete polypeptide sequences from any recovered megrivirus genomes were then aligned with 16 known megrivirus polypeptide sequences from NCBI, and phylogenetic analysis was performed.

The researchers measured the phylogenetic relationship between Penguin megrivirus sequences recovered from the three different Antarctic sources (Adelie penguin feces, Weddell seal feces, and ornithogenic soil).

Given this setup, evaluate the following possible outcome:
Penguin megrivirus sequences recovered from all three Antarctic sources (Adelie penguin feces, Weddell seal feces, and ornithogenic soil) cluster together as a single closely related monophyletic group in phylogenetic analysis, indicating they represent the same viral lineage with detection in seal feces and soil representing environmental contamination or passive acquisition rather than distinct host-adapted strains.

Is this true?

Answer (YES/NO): YES